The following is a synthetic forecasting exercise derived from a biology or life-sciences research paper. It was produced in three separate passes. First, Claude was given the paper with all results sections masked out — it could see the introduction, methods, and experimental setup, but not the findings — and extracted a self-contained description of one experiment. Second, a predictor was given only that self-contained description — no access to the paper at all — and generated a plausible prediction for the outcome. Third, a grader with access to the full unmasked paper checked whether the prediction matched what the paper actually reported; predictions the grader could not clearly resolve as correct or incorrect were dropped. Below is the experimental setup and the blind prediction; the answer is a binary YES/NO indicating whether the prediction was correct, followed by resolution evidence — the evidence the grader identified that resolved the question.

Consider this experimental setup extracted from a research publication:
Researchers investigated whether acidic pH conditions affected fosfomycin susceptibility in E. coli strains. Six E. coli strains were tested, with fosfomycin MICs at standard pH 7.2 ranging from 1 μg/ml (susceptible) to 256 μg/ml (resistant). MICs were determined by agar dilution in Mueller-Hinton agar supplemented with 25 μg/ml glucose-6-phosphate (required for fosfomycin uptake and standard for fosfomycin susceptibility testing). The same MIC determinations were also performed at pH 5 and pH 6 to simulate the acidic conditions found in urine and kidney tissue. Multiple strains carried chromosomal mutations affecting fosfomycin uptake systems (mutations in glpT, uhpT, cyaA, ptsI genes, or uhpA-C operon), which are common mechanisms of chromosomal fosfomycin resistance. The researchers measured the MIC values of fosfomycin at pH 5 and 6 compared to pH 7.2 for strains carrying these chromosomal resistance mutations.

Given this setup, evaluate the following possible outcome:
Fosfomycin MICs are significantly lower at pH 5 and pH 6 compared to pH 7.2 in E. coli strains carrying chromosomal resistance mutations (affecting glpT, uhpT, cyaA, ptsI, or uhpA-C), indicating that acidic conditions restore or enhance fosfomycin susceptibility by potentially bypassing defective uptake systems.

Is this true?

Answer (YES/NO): YES